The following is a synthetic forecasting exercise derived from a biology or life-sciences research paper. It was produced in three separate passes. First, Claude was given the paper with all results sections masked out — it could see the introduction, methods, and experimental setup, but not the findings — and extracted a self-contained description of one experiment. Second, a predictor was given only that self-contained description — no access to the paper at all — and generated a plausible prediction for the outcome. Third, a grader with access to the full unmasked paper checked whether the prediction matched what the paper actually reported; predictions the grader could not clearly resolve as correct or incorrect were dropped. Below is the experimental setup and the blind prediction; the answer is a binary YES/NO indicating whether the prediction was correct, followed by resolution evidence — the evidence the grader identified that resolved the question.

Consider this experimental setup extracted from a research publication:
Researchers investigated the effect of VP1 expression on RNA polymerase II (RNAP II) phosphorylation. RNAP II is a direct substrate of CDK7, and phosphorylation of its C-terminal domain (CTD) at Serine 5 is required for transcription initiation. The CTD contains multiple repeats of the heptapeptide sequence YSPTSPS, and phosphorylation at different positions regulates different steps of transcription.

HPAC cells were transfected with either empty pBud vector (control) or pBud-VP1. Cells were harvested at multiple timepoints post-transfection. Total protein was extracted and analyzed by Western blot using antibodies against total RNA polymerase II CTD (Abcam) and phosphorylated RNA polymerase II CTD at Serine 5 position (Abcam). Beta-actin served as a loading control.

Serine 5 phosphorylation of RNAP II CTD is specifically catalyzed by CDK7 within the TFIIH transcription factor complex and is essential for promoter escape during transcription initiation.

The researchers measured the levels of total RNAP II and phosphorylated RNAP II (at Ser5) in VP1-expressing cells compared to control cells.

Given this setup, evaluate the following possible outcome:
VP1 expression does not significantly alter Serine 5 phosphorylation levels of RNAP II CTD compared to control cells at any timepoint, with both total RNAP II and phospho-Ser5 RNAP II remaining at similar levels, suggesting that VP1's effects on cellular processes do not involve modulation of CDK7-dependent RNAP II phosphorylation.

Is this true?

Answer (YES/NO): NO